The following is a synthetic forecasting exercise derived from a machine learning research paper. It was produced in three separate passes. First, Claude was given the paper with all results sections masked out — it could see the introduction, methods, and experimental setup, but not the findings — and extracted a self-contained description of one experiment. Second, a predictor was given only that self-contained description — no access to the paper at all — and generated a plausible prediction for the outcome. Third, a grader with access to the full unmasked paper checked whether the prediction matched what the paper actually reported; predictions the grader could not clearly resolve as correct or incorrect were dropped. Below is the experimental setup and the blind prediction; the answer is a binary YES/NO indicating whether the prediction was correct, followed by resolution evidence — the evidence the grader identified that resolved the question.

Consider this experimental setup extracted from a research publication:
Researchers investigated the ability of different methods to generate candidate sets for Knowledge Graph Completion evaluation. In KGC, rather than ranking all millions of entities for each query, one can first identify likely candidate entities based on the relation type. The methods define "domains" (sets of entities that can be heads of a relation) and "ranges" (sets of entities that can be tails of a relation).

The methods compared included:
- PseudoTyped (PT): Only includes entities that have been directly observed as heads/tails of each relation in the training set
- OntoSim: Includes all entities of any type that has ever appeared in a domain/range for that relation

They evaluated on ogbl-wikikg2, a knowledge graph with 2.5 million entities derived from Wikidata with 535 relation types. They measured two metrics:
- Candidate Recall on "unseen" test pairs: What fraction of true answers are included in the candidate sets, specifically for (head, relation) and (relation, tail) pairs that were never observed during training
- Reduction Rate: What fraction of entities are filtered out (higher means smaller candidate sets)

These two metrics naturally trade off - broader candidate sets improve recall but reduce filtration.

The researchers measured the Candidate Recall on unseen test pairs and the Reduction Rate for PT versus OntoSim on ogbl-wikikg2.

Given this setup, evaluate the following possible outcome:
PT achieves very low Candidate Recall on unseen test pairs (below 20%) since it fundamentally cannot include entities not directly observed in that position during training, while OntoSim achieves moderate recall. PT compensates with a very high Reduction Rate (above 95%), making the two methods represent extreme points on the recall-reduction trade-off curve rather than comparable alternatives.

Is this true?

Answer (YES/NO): NO